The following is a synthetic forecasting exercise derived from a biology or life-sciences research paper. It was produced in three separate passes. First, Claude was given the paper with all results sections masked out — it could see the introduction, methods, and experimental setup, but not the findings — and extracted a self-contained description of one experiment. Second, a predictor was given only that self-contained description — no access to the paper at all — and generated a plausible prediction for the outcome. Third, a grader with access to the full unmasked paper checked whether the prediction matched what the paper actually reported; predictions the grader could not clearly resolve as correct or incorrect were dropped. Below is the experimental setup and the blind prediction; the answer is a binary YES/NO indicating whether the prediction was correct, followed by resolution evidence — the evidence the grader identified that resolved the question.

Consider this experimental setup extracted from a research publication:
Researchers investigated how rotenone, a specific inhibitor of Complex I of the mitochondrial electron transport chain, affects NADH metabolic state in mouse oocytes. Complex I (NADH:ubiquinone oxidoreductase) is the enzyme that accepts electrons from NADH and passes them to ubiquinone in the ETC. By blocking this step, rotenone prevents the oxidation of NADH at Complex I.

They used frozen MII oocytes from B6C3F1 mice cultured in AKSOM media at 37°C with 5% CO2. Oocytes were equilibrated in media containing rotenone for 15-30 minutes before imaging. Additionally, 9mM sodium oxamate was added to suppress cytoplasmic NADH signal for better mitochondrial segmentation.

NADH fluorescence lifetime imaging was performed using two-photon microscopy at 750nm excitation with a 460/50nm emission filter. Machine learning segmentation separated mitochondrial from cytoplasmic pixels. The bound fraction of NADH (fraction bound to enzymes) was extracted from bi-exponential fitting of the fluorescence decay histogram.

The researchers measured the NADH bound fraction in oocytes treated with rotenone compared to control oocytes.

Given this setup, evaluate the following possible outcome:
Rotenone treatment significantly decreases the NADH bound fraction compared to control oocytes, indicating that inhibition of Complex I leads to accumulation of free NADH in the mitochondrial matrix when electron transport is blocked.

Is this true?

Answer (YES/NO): YES